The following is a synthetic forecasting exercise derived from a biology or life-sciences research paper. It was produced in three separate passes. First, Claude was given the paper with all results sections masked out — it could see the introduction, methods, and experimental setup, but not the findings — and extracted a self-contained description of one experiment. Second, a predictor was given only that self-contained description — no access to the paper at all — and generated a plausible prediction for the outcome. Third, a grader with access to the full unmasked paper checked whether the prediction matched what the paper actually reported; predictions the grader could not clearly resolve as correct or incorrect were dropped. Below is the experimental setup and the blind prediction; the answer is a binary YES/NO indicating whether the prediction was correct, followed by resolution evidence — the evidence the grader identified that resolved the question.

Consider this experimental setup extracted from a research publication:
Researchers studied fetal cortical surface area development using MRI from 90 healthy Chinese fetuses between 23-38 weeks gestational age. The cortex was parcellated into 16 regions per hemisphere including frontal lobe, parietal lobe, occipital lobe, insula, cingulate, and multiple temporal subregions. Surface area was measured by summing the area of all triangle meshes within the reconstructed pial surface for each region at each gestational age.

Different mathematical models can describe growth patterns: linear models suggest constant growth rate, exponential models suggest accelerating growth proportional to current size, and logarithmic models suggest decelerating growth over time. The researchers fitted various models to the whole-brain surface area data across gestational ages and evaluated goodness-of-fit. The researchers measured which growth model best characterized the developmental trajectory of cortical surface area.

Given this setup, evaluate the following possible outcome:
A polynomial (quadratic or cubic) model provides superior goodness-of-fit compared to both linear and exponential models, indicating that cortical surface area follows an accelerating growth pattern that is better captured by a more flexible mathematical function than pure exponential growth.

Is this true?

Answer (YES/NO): NO